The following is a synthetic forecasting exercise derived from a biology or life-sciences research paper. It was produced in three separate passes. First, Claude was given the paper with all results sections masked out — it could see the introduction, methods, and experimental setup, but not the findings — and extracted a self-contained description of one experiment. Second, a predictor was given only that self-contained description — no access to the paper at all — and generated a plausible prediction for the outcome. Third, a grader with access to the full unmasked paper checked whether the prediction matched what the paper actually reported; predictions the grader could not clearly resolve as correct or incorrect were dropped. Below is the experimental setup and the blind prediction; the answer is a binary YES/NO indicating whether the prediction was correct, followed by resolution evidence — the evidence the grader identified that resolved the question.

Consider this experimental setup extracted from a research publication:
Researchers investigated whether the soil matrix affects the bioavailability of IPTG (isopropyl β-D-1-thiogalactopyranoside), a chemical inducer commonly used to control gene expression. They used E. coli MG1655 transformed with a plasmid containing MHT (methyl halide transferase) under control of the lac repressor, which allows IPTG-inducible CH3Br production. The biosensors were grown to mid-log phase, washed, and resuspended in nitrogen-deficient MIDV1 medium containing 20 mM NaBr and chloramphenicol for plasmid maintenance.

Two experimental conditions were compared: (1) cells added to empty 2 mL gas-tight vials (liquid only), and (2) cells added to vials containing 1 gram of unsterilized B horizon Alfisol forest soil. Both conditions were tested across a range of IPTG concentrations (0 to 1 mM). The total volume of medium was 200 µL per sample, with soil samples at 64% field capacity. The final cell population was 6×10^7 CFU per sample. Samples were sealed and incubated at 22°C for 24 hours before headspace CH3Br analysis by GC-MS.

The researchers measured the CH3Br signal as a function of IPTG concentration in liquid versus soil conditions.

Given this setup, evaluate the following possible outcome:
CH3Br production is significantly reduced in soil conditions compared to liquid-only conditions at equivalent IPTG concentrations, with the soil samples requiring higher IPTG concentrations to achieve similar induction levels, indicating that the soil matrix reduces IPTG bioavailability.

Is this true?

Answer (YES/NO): NO